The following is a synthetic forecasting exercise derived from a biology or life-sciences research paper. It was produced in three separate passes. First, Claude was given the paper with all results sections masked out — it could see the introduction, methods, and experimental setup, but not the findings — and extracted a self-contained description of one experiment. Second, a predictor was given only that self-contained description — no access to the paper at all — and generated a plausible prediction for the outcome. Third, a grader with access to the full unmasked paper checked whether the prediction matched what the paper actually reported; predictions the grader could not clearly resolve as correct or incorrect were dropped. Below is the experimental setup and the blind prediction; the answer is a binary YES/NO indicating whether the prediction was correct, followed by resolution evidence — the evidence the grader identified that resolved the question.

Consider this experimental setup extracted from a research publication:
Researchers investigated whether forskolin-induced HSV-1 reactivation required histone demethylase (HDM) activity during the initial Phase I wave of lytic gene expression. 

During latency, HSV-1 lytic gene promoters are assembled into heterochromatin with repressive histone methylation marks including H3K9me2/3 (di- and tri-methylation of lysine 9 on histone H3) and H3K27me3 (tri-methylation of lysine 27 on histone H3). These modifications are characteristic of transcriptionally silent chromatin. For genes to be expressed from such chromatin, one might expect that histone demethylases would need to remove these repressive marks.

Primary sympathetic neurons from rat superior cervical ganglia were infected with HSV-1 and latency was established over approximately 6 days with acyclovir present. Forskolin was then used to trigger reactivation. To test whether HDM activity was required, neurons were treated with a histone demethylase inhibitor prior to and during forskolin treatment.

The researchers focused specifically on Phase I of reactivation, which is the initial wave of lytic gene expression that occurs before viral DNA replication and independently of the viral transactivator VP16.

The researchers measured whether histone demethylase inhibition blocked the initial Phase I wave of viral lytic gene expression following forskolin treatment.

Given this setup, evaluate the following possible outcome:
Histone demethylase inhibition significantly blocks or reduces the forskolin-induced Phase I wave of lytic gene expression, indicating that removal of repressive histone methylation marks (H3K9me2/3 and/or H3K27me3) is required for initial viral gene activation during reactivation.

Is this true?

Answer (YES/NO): NO